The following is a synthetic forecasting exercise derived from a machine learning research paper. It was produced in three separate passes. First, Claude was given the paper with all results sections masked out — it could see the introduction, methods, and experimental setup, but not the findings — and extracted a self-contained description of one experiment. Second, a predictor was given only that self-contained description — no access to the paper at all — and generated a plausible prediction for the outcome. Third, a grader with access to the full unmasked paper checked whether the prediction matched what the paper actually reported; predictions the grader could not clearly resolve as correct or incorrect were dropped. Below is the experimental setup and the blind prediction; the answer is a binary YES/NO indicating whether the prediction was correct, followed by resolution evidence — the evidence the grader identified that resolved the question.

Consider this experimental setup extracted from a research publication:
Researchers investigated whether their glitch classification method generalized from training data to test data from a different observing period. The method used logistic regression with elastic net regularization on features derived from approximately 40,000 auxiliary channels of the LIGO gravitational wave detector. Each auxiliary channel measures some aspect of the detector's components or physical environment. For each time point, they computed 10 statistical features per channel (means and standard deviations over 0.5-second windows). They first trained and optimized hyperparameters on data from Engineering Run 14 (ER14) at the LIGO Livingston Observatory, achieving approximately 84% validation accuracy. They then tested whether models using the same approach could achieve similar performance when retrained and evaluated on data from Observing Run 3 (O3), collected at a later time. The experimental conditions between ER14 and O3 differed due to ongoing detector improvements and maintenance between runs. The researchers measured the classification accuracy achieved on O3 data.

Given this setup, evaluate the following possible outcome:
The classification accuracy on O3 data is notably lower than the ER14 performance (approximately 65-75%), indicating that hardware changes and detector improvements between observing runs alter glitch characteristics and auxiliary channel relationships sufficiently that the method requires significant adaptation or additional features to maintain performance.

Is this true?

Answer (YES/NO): NO